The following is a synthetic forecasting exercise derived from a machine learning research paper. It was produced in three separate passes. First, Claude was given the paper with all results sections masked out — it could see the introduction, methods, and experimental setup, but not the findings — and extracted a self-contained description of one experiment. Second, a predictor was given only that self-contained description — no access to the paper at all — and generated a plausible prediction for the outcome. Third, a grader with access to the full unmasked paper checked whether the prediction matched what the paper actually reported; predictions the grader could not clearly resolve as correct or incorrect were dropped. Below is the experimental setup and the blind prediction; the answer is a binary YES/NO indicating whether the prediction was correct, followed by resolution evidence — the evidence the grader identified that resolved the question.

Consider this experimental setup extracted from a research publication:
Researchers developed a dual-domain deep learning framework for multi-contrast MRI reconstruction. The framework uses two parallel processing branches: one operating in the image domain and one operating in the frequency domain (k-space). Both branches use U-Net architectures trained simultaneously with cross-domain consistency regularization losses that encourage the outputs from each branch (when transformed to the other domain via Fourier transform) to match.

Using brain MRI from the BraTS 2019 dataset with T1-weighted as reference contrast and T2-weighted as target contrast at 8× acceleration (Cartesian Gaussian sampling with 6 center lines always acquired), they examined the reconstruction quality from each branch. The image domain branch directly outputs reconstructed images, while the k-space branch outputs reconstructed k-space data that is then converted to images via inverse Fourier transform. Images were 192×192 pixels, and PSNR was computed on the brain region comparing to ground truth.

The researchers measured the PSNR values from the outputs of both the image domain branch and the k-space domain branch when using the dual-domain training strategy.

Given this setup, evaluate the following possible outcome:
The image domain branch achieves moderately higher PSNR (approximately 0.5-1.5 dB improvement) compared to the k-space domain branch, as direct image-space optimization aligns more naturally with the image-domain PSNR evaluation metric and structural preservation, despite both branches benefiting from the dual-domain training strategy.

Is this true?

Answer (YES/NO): NO